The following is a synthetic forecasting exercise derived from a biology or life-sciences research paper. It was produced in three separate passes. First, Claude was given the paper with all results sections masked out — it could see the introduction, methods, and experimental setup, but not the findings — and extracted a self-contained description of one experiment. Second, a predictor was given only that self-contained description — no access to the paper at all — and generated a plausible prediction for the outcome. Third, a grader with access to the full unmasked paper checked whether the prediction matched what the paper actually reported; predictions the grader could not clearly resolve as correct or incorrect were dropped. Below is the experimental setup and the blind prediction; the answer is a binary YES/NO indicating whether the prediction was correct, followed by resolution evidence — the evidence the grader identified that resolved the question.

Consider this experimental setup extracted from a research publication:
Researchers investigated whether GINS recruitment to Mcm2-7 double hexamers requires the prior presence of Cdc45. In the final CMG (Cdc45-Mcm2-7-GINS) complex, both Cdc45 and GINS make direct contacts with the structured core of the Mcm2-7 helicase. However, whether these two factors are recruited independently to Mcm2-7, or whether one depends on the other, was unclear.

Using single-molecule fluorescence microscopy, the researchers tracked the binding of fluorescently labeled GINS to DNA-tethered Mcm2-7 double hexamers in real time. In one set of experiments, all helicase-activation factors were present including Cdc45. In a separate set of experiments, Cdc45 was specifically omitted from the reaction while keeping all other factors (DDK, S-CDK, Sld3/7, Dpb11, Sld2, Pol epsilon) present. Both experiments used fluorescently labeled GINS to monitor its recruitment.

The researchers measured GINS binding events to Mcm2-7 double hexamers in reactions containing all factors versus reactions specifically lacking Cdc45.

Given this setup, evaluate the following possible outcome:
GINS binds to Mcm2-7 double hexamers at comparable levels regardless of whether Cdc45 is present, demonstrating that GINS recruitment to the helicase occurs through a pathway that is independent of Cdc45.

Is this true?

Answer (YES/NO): NO